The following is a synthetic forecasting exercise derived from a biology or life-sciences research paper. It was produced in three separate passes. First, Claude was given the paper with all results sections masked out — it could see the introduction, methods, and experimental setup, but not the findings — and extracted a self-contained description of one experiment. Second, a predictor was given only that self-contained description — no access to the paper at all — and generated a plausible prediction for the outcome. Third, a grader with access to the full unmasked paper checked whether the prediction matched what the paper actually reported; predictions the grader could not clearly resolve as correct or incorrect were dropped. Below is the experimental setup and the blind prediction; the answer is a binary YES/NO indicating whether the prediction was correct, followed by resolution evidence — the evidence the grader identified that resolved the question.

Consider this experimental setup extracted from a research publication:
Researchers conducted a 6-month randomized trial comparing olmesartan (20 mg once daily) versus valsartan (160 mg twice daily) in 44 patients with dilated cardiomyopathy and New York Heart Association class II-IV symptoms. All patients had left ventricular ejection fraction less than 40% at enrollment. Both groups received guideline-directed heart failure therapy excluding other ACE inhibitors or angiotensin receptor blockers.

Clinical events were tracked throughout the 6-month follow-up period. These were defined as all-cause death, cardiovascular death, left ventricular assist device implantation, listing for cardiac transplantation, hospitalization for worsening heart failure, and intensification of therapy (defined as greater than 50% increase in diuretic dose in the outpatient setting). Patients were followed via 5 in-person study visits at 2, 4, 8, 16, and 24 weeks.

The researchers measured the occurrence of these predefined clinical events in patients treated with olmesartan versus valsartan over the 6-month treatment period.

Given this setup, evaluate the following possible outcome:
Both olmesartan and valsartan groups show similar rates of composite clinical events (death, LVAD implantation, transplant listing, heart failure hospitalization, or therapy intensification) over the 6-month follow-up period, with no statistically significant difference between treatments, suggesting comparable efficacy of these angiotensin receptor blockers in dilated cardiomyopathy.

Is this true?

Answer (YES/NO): YES